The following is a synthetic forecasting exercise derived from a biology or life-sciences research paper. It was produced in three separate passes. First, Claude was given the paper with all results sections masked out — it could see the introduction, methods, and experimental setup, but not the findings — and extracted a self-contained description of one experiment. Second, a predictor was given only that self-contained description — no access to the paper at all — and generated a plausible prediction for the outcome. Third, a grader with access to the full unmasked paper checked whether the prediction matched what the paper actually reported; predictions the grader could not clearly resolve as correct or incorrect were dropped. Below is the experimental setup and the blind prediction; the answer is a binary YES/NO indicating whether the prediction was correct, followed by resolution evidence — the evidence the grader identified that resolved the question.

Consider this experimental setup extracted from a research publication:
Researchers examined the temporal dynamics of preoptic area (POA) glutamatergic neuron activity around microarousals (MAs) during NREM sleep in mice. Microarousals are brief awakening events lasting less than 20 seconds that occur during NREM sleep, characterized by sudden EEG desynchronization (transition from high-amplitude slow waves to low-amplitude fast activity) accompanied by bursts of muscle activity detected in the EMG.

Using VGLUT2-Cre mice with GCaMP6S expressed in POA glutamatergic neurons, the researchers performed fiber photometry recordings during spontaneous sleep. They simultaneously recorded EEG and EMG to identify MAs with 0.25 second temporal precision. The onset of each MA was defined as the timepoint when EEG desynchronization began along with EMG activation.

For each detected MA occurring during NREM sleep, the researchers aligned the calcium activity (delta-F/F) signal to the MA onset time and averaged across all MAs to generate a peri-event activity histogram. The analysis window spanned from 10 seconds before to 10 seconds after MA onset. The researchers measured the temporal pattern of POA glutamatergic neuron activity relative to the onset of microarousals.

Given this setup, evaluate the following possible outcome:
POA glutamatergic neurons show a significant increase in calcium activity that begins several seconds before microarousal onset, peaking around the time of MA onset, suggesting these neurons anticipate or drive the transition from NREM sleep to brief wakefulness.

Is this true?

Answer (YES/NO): NO